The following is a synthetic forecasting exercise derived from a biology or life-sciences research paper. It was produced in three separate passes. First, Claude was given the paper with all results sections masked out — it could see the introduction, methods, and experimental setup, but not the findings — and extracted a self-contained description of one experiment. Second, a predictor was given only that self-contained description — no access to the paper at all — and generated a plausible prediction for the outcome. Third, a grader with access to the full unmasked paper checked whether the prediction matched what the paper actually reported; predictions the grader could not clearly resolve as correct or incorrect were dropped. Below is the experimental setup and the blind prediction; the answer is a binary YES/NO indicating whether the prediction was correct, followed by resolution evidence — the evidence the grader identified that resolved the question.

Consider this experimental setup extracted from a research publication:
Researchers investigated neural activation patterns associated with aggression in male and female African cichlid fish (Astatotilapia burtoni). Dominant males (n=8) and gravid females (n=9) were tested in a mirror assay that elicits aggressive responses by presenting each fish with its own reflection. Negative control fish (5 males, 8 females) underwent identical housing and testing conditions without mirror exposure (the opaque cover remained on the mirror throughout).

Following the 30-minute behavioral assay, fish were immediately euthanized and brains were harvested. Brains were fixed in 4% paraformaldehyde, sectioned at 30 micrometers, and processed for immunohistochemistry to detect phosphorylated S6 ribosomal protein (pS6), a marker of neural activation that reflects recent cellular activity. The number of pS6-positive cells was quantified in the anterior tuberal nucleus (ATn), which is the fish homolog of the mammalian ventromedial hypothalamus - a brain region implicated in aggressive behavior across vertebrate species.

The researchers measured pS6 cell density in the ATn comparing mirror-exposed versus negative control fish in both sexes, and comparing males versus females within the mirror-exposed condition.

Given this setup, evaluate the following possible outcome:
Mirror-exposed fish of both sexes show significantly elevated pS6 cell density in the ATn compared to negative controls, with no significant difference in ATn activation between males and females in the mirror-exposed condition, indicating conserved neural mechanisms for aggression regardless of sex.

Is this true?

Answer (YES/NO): NO